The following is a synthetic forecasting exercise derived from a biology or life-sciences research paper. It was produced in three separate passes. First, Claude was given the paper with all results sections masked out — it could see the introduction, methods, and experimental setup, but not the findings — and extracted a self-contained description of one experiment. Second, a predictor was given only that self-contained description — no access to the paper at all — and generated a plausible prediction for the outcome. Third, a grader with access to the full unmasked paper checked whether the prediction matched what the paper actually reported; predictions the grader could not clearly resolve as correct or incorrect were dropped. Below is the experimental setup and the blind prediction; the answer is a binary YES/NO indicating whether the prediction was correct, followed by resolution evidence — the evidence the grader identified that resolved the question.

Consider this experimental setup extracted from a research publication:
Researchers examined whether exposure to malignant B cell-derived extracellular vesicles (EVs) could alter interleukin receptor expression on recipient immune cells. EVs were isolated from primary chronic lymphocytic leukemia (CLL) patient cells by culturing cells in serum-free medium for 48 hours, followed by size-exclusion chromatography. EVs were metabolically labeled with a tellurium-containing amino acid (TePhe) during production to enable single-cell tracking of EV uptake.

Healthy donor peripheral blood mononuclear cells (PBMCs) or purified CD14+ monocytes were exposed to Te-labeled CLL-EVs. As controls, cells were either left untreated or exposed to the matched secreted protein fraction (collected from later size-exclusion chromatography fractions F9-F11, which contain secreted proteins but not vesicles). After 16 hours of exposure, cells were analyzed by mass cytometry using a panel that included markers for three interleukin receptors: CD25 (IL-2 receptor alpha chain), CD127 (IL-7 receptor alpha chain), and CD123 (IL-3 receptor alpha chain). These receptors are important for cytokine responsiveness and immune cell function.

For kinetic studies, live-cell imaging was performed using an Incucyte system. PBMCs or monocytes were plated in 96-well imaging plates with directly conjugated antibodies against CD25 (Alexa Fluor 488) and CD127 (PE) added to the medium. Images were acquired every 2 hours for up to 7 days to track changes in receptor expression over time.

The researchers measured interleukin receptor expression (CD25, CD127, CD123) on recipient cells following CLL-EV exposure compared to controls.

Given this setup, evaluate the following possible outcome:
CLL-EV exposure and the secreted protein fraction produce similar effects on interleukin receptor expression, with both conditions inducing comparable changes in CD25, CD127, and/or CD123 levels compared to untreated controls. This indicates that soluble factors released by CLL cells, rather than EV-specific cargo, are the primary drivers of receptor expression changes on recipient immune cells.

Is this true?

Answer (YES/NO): NO